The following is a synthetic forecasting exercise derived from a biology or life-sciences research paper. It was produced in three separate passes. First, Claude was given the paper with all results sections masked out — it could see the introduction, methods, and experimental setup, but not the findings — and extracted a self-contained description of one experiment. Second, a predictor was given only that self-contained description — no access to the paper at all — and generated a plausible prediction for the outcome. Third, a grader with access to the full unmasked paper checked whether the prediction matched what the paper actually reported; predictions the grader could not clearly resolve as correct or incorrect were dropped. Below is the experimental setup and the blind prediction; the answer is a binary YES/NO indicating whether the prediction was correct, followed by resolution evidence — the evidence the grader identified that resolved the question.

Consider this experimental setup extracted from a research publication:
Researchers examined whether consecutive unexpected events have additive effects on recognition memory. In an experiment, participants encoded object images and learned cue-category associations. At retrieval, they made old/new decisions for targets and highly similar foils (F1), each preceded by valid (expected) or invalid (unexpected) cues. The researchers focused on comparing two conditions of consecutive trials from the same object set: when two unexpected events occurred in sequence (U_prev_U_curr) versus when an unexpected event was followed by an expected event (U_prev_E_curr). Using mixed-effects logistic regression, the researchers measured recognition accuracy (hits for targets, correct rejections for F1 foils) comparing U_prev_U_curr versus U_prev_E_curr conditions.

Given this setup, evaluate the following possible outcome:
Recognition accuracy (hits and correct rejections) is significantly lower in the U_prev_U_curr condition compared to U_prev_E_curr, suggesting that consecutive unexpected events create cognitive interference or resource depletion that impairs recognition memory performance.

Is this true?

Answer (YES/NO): YES